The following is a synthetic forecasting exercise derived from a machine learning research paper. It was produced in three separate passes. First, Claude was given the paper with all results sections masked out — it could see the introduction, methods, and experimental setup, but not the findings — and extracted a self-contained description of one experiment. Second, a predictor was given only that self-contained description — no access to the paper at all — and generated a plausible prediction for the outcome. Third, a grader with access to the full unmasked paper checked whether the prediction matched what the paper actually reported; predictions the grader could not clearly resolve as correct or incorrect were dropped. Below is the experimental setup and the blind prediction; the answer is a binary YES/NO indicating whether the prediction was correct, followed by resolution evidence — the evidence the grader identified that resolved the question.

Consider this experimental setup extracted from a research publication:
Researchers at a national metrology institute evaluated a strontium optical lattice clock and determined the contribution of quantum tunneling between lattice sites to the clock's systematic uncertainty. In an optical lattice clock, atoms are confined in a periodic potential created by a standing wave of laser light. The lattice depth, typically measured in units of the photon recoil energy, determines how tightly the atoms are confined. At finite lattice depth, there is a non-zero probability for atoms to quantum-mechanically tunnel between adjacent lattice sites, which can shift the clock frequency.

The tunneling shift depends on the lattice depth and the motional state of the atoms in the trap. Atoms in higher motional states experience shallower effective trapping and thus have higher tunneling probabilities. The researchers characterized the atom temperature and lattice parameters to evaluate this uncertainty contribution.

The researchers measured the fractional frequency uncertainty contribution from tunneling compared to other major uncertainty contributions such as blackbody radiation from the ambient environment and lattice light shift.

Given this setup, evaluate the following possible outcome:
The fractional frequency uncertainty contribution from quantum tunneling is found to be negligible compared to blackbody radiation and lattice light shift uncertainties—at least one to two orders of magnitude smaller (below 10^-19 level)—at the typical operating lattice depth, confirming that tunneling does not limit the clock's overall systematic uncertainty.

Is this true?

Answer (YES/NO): NO